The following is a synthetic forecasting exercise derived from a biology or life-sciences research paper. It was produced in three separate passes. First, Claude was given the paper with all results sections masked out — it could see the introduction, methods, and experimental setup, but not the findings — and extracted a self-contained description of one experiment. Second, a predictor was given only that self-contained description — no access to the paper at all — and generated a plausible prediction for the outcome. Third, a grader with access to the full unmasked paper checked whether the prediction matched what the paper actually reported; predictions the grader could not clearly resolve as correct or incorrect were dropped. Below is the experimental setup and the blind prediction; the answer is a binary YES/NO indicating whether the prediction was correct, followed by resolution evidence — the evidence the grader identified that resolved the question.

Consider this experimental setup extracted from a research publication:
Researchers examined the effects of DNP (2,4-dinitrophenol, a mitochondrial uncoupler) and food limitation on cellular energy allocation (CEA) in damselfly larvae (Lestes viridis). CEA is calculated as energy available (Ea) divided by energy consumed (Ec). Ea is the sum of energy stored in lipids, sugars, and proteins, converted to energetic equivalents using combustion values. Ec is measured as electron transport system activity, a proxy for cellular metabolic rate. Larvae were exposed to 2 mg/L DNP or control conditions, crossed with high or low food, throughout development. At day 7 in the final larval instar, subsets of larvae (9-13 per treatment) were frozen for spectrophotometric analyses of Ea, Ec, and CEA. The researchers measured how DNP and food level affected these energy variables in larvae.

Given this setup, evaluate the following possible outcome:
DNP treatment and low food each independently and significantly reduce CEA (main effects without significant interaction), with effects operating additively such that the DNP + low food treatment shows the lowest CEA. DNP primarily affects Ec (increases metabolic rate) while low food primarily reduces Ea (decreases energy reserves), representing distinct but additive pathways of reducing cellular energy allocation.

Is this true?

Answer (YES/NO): NO